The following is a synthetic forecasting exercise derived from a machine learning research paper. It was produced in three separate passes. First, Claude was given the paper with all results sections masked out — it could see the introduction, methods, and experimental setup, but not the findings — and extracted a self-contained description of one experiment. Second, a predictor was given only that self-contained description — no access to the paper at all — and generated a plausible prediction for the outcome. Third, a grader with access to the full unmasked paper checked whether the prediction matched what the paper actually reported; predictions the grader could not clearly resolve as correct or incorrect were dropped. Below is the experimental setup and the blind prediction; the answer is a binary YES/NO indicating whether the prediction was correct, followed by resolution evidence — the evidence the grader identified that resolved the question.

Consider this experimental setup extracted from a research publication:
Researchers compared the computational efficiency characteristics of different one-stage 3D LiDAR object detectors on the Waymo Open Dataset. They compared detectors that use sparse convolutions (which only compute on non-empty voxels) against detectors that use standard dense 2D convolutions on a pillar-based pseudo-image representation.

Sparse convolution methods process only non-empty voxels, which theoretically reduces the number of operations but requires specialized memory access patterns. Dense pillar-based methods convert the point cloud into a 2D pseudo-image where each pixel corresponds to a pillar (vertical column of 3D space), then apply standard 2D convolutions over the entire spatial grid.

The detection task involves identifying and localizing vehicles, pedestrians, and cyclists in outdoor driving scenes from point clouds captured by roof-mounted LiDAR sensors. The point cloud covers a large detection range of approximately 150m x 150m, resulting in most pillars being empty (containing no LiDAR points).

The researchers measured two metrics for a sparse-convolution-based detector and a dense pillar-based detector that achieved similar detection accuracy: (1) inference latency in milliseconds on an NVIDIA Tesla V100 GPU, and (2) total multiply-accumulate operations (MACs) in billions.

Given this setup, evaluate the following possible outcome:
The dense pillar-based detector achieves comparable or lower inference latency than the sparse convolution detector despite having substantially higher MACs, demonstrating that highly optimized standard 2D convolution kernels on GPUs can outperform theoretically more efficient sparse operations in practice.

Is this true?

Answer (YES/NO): YES